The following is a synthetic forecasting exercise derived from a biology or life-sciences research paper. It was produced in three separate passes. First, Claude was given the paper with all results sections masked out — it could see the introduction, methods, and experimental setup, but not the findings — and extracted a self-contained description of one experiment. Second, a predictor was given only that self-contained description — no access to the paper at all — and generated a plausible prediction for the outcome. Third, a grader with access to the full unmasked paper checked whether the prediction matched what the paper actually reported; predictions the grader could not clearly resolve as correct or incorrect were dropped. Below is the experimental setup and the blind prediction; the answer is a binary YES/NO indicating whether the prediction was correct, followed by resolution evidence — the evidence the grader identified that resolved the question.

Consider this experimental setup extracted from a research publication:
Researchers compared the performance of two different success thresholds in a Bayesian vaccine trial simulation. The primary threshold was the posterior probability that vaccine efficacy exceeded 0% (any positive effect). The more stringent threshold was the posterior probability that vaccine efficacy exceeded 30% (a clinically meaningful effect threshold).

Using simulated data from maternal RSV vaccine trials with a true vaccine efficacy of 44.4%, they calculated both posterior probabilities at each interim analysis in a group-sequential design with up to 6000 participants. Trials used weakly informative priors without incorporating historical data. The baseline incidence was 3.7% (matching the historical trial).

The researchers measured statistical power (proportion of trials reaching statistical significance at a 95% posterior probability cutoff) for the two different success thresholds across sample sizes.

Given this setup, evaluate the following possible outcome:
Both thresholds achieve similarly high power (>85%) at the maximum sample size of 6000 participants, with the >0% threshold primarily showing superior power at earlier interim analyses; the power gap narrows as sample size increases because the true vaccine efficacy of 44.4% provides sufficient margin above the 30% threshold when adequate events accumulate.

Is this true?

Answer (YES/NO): NO